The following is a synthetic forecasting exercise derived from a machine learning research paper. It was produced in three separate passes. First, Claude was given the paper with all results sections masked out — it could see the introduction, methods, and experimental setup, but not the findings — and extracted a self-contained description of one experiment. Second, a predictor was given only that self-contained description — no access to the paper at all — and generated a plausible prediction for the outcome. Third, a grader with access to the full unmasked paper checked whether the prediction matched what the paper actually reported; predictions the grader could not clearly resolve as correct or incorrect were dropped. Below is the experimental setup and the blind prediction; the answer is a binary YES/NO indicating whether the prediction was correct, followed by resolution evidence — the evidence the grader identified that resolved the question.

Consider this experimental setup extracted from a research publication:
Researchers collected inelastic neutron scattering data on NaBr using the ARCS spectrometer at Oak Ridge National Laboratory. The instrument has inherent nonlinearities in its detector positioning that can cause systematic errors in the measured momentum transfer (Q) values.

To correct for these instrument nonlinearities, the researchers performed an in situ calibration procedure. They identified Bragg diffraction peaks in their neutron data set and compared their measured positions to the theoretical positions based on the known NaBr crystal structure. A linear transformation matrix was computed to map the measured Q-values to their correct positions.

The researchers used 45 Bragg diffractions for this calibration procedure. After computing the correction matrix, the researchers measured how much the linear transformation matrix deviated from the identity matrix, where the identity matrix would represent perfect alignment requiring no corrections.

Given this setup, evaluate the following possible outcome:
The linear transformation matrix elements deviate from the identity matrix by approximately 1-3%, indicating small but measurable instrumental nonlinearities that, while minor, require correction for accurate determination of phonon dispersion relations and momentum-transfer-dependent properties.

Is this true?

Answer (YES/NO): NO